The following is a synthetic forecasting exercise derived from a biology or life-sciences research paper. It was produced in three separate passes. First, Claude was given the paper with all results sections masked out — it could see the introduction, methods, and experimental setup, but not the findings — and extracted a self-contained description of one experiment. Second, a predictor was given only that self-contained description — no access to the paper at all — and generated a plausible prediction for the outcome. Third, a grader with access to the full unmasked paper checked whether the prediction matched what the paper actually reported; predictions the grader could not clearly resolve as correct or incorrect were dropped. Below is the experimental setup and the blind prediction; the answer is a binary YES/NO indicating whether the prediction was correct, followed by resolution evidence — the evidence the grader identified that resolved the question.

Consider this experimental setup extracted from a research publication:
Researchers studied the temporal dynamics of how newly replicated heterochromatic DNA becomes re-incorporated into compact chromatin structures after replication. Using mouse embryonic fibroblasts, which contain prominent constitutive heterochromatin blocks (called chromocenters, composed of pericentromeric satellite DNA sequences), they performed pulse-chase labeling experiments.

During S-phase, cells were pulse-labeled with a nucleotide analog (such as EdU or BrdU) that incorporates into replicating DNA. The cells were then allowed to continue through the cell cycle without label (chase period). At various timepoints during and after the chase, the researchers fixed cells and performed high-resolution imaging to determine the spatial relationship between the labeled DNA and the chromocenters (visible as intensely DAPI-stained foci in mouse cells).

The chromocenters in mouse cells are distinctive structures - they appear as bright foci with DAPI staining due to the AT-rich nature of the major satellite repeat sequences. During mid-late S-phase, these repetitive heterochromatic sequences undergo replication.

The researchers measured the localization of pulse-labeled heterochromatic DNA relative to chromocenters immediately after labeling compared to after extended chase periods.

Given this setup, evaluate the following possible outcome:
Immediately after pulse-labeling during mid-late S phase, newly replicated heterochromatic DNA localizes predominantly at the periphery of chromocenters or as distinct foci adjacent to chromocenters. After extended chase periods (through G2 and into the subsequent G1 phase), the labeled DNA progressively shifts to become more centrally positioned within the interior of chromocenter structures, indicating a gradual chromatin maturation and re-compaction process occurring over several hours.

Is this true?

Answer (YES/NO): NO